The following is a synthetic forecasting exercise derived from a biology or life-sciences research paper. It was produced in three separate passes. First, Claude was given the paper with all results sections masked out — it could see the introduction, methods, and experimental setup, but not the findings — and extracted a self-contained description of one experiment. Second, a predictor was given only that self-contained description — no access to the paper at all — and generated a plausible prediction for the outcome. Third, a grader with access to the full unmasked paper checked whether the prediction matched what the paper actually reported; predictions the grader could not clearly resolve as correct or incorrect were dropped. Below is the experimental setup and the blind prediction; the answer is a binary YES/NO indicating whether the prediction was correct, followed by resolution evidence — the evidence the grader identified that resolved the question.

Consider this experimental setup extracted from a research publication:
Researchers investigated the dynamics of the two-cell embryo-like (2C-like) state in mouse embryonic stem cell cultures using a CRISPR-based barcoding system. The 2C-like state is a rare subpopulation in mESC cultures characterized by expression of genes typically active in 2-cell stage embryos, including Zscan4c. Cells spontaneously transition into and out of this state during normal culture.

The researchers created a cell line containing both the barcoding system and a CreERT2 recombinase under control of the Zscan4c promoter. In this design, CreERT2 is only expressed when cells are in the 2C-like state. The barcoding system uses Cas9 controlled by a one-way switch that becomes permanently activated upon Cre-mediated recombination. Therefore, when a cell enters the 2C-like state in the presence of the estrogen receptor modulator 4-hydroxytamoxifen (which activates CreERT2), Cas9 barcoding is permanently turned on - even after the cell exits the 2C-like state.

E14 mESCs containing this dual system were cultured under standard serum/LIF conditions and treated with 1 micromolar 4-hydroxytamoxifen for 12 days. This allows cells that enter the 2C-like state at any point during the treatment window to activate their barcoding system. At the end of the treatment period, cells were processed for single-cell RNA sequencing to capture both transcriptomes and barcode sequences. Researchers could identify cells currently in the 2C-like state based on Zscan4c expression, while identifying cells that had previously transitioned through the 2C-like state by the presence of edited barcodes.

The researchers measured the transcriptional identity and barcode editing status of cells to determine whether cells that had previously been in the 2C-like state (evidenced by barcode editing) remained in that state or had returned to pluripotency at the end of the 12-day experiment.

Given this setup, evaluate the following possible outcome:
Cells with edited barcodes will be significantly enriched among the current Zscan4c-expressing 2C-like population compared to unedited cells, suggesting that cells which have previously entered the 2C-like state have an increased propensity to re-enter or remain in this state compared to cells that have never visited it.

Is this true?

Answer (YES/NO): NO